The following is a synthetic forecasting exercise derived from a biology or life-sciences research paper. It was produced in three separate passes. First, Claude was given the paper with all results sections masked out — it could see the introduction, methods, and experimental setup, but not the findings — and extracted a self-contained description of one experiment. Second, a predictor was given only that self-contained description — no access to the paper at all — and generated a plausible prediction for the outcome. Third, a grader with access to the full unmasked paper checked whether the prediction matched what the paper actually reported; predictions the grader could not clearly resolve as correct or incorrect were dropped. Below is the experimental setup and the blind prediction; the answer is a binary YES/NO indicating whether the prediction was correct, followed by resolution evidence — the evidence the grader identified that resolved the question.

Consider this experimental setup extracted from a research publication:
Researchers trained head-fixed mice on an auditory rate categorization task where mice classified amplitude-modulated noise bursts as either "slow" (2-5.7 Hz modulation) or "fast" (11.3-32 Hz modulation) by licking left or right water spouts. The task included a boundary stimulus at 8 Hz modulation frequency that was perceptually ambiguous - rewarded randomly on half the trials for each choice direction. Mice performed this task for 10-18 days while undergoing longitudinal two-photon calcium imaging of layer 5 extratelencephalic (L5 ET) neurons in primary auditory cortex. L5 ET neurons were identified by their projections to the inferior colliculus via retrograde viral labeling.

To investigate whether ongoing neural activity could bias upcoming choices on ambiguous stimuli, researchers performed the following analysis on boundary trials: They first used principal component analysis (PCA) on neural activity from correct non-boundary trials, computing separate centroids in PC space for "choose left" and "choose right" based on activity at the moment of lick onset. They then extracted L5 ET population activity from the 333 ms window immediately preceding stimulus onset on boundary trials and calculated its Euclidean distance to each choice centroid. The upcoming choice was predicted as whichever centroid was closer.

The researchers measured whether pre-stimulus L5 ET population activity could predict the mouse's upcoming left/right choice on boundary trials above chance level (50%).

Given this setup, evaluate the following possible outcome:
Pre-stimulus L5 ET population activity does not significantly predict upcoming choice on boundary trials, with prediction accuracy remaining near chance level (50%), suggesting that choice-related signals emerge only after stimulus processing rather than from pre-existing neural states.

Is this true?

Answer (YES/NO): NO